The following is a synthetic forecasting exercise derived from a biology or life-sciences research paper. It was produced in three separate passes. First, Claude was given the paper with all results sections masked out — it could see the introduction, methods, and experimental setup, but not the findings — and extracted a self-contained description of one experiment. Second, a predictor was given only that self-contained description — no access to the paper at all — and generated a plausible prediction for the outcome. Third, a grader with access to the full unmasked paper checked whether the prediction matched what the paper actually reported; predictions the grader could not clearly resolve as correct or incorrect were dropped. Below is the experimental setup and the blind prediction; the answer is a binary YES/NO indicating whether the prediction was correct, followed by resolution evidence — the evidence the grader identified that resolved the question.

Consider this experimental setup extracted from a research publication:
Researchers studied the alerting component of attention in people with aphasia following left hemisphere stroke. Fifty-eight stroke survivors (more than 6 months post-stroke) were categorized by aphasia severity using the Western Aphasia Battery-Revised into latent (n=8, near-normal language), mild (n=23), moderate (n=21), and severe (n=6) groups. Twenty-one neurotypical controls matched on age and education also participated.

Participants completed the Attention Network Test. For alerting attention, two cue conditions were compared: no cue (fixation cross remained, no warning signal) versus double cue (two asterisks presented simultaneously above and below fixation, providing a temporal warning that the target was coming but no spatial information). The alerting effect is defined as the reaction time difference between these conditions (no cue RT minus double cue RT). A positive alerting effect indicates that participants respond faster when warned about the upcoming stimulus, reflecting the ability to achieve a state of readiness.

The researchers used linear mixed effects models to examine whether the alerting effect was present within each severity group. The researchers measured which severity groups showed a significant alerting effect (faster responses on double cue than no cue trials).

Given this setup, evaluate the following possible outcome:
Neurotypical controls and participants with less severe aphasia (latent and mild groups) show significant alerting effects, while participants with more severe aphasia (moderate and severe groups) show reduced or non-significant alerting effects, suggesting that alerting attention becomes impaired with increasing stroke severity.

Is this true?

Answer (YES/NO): NO